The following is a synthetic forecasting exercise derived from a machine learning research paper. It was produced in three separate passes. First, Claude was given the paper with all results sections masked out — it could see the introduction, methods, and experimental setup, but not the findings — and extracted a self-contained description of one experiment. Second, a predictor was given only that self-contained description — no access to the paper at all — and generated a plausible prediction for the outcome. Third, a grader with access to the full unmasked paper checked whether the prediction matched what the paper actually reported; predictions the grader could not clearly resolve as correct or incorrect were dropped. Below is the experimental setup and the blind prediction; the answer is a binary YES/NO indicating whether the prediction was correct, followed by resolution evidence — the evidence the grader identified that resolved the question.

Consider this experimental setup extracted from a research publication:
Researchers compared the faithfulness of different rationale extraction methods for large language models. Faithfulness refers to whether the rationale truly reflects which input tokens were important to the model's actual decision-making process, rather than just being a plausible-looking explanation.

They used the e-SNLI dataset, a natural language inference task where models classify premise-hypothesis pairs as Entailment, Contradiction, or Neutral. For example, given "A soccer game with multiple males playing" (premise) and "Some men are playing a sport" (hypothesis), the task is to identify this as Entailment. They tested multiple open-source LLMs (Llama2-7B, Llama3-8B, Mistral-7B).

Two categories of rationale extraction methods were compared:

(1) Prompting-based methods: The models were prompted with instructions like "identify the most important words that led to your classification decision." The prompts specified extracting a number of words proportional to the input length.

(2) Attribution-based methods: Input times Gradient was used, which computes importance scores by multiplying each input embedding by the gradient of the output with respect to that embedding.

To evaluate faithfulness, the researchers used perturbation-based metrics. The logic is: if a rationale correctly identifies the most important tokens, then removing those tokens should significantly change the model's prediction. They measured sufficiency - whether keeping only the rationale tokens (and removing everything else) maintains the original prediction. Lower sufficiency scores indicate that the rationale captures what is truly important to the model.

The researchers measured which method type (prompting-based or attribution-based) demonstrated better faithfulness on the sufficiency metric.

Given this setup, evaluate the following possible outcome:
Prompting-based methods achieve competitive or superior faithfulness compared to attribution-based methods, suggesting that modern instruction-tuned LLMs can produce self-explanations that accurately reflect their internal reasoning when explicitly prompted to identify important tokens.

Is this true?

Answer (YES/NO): NO